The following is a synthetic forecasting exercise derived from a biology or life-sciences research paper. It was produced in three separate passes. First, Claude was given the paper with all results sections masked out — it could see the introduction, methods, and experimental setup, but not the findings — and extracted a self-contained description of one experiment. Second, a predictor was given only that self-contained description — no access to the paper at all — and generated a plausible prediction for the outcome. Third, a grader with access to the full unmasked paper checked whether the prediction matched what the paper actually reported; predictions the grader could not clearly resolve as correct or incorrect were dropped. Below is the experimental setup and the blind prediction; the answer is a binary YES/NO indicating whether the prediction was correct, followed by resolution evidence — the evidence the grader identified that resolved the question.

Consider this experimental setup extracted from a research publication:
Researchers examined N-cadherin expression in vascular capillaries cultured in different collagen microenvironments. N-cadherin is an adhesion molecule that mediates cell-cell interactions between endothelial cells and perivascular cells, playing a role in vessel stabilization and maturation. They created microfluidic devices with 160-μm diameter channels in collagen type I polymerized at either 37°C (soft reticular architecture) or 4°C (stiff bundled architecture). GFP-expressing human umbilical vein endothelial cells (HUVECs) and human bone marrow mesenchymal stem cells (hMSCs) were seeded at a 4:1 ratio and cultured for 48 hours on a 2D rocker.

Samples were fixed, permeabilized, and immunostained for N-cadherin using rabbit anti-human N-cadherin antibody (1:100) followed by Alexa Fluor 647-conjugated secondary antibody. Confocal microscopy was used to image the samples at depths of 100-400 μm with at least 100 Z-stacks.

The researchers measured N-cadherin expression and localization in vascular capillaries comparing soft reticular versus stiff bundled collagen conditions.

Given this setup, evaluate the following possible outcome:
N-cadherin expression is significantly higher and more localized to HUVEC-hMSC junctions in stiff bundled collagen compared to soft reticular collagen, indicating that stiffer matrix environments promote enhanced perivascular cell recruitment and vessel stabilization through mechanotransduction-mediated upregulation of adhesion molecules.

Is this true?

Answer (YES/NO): NO